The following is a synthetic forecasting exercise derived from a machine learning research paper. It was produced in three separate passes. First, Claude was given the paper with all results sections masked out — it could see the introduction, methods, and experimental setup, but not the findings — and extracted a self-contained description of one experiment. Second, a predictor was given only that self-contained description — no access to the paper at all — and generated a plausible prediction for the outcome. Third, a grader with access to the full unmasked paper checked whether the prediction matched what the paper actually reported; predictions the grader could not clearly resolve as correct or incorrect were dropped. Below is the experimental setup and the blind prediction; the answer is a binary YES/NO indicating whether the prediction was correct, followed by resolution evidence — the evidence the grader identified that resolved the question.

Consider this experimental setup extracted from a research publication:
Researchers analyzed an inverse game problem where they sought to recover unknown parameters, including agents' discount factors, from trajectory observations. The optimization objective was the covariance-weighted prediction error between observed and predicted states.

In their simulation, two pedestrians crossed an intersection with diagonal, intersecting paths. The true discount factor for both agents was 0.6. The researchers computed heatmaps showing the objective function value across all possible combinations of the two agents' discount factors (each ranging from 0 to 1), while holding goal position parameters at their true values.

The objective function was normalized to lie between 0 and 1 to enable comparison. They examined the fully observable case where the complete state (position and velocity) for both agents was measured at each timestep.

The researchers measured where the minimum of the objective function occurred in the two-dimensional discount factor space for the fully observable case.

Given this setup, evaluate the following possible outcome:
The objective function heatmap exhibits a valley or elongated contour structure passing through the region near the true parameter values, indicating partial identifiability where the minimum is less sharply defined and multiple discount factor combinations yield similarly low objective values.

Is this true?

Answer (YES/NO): YES